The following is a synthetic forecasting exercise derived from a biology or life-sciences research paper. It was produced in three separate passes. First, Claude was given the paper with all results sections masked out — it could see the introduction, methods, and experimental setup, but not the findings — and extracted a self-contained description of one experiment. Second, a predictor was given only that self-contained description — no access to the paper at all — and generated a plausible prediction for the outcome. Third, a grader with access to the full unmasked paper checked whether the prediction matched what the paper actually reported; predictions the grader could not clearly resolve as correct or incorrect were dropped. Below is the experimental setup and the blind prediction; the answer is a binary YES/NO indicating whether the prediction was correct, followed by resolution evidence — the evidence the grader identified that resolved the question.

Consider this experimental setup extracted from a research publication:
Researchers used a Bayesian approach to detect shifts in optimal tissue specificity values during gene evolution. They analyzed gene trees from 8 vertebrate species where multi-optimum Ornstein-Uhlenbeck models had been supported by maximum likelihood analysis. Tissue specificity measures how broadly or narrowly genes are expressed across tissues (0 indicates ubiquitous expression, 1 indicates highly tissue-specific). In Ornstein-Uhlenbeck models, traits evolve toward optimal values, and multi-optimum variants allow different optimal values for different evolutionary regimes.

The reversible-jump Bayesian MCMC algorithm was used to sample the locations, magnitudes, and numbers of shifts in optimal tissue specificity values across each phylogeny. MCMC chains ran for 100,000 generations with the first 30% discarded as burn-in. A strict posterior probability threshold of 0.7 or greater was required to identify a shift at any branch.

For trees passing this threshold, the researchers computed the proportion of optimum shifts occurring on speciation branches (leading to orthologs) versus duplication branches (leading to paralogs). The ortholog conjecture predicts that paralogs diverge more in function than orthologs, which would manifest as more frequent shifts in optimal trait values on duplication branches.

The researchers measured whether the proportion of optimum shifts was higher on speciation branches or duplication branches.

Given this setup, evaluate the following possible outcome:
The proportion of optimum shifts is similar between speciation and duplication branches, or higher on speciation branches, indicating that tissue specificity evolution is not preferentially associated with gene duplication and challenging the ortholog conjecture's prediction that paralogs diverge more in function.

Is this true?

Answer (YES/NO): NO